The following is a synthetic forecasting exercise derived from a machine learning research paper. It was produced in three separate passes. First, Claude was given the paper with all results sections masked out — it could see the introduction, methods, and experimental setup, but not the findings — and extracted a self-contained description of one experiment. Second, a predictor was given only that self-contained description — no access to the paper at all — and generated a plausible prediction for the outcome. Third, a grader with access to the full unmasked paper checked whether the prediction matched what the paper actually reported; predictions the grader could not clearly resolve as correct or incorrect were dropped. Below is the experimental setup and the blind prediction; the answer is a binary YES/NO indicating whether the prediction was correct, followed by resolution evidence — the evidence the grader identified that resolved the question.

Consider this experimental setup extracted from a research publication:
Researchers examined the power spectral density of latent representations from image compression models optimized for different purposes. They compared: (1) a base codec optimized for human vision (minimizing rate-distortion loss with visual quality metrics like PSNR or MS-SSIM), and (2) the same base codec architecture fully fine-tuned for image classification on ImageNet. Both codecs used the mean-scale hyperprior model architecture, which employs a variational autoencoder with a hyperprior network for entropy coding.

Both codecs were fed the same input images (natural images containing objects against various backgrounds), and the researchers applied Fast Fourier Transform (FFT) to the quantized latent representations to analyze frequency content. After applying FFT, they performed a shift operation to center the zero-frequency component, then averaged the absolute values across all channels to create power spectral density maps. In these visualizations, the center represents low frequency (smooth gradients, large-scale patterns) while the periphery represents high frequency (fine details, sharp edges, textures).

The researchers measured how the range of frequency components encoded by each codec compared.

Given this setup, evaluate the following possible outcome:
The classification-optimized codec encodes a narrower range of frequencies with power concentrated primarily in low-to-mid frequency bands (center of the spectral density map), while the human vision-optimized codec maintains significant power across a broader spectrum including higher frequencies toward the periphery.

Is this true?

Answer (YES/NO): YES